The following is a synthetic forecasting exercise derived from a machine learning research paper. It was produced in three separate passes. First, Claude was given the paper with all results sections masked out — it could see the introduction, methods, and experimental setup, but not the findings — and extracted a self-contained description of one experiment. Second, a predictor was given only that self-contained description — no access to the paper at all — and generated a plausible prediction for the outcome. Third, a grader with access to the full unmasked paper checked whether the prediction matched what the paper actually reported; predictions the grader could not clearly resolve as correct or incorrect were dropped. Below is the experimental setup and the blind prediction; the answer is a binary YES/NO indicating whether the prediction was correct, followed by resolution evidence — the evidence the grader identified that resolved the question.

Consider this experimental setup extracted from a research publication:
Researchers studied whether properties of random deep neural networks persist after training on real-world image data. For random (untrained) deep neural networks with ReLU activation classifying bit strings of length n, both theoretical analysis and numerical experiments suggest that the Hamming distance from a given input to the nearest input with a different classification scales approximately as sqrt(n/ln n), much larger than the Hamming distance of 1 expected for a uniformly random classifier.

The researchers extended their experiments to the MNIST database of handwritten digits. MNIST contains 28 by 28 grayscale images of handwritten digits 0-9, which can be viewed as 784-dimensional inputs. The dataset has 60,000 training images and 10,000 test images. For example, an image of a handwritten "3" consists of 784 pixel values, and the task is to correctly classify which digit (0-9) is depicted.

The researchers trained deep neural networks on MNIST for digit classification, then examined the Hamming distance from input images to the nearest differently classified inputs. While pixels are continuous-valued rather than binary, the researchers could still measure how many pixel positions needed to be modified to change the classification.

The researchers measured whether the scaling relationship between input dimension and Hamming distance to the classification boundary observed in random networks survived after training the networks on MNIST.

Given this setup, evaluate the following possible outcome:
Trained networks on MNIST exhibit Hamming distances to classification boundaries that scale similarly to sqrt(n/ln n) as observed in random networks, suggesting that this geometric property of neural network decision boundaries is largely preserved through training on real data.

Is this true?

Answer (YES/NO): YES